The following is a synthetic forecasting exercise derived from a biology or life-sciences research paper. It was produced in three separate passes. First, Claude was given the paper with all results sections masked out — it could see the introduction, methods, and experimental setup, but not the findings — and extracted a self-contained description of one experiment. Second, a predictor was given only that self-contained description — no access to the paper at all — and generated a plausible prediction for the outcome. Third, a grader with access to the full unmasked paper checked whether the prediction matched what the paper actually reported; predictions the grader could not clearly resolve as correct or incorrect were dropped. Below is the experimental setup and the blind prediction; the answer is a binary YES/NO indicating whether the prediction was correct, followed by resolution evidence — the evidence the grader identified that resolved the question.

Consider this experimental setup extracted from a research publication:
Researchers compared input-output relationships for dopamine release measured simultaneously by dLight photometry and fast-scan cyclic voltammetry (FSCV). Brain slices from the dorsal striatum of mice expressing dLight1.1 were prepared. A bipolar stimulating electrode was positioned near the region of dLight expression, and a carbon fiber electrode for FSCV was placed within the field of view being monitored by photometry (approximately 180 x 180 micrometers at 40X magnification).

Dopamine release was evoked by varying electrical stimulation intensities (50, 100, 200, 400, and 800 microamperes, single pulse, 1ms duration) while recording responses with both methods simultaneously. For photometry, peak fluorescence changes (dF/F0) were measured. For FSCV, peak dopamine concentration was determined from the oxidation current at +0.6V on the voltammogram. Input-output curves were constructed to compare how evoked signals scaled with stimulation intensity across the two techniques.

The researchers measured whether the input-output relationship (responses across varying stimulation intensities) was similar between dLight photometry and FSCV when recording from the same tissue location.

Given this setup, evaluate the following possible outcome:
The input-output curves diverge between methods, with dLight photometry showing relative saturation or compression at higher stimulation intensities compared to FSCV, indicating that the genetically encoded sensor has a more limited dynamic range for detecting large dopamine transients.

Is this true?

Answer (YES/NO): NO